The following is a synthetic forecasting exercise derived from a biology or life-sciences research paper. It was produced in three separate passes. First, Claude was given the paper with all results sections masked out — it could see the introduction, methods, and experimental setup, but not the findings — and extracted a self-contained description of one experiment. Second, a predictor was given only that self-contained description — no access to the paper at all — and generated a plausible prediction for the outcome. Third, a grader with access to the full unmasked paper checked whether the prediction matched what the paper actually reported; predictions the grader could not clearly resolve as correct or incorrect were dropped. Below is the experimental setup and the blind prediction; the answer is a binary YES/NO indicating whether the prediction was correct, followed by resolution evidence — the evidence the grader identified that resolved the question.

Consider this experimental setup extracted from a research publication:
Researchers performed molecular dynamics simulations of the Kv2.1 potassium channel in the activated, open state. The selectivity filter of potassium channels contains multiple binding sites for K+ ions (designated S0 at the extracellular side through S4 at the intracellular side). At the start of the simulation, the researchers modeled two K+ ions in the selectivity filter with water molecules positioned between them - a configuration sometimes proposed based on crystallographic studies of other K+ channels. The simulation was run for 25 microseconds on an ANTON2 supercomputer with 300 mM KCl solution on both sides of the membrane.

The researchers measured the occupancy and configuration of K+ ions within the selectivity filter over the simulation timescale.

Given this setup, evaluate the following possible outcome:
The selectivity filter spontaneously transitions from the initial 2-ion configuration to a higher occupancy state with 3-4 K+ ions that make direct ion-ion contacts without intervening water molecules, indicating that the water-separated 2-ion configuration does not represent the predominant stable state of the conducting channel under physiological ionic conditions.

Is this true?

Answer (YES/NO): YES